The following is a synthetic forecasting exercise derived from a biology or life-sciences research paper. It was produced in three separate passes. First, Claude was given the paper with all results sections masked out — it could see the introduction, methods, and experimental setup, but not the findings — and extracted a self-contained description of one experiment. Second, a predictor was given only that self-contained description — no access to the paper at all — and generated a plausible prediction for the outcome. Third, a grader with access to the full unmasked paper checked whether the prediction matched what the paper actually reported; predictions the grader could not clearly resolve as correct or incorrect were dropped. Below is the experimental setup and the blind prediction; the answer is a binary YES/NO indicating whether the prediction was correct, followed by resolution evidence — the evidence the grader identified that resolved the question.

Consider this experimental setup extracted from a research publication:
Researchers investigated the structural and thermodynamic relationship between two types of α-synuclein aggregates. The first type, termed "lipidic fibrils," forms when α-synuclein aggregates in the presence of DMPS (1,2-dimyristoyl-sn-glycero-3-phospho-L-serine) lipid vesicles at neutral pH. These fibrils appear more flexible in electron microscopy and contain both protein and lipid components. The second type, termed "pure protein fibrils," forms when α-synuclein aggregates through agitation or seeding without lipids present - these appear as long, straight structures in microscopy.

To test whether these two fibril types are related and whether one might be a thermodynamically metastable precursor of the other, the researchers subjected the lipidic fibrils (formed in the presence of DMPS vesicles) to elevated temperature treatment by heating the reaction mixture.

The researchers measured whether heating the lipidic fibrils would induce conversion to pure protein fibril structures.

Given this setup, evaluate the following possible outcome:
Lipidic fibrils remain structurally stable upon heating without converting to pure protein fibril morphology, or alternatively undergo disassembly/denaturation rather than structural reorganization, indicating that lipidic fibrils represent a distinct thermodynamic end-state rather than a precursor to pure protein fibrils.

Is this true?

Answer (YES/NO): NO